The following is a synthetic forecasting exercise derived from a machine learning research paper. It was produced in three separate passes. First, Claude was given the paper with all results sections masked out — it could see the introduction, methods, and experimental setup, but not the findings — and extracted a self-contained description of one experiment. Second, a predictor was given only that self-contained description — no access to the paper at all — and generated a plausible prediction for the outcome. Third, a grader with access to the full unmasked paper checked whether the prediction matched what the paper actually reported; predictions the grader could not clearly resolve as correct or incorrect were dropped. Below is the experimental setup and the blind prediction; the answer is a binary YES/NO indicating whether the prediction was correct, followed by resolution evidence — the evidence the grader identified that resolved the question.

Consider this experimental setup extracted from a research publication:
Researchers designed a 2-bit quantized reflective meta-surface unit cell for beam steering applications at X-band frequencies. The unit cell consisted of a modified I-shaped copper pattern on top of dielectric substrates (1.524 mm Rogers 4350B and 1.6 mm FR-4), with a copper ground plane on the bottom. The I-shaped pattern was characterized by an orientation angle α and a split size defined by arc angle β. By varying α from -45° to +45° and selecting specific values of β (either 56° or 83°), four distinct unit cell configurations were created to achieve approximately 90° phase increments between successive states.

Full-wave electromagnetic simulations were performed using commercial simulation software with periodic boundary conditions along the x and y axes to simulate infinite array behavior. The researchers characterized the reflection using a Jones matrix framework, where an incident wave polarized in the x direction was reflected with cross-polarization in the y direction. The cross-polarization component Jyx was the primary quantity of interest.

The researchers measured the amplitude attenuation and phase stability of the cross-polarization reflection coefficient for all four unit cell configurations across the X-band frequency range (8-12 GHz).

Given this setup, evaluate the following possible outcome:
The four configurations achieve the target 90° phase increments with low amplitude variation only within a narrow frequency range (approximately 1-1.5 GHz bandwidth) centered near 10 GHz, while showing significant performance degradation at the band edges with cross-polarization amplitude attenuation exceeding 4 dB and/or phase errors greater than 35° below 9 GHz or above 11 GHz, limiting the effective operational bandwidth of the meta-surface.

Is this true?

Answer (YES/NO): NO